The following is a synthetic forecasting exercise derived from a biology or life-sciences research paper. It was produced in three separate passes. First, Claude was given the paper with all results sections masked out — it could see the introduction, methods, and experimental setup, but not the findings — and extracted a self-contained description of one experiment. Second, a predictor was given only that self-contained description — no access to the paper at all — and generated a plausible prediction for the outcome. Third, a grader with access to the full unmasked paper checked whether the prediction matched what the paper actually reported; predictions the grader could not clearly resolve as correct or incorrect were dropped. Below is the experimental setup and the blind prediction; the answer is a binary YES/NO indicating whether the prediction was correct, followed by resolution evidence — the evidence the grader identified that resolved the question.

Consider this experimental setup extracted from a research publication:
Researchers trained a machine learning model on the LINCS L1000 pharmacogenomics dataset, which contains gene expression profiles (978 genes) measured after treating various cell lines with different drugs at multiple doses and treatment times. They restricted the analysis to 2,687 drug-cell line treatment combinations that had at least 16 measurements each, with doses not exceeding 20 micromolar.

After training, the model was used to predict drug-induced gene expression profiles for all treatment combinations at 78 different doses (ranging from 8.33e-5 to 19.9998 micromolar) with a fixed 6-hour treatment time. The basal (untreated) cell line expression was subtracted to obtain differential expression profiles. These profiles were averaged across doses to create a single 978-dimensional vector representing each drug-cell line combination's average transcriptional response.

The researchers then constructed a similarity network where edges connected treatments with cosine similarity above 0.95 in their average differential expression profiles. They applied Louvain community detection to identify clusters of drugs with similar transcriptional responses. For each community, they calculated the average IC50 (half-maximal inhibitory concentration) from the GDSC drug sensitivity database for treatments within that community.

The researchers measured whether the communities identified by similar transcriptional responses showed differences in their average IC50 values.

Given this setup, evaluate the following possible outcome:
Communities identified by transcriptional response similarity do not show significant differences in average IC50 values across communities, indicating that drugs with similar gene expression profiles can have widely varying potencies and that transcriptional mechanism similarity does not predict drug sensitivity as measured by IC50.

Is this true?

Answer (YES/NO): NO